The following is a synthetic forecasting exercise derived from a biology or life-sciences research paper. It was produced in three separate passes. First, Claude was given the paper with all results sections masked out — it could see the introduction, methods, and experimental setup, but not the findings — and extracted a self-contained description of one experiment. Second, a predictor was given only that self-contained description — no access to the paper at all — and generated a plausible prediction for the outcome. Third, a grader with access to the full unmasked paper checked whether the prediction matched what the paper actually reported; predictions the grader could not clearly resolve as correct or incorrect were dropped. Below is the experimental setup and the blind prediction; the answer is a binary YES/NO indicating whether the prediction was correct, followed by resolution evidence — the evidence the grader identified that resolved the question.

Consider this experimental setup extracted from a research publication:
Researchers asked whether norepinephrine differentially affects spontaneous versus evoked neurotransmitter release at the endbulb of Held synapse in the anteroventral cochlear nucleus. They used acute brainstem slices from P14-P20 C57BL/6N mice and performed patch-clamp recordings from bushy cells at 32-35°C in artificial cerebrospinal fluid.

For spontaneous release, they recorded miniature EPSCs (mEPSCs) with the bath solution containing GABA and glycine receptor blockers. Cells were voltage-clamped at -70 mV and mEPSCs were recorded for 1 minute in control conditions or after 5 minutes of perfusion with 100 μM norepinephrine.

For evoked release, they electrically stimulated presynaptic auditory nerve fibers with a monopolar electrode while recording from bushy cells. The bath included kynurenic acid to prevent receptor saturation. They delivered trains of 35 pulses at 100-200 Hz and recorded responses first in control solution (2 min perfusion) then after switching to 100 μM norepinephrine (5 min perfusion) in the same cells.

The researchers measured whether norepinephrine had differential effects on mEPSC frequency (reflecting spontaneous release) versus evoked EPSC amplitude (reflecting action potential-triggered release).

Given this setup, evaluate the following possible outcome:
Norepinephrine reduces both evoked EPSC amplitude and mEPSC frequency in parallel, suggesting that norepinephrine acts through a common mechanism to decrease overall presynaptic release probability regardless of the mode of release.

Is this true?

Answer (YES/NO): NO